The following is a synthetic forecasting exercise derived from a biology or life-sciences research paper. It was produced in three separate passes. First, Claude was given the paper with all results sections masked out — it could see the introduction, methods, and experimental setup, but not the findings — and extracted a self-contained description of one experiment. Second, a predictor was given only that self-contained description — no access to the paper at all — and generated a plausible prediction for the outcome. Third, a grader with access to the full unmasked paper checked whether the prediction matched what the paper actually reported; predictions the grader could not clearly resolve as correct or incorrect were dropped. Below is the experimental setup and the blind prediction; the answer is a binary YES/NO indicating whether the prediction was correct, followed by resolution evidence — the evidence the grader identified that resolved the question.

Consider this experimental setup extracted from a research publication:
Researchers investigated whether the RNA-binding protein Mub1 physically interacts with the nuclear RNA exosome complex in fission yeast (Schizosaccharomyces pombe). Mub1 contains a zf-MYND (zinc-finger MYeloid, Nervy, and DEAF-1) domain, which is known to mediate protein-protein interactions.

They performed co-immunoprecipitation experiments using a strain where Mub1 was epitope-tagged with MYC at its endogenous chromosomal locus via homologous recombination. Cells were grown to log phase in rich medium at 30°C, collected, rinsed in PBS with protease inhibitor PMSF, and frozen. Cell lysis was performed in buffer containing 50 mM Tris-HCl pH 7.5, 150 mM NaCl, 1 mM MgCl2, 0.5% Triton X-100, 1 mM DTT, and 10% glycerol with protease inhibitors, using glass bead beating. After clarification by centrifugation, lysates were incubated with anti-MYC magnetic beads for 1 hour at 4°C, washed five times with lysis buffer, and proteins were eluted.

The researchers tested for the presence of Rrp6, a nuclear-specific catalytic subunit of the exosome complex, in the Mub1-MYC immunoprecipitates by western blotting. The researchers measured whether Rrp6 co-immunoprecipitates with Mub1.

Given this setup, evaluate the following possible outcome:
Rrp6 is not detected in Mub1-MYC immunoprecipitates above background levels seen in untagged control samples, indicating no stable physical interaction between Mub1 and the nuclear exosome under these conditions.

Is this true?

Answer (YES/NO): NO